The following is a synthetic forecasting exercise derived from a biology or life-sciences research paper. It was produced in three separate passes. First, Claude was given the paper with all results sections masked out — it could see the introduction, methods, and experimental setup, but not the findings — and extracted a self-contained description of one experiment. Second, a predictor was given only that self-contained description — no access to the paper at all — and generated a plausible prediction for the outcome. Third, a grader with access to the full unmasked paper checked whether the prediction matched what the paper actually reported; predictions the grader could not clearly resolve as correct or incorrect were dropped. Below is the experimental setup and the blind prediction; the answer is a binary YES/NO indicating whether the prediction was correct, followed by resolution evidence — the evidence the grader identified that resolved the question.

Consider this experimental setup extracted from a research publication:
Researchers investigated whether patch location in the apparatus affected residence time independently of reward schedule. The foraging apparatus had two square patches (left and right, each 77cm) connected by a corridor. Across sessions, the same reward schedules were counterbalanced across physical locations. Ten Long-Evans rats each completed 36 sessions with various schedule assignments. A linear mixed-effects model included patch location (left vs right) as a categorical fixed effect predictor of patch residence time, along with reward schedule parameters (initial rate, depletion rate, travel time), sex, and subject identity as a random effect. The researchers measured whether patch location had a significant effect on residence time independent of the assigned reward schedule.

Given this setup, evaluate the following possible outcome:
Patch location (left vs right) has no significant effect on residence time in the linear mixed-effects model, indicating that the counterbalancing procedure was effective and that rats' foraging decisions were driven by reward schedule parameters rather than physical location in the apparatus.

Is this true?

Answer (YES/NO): YES